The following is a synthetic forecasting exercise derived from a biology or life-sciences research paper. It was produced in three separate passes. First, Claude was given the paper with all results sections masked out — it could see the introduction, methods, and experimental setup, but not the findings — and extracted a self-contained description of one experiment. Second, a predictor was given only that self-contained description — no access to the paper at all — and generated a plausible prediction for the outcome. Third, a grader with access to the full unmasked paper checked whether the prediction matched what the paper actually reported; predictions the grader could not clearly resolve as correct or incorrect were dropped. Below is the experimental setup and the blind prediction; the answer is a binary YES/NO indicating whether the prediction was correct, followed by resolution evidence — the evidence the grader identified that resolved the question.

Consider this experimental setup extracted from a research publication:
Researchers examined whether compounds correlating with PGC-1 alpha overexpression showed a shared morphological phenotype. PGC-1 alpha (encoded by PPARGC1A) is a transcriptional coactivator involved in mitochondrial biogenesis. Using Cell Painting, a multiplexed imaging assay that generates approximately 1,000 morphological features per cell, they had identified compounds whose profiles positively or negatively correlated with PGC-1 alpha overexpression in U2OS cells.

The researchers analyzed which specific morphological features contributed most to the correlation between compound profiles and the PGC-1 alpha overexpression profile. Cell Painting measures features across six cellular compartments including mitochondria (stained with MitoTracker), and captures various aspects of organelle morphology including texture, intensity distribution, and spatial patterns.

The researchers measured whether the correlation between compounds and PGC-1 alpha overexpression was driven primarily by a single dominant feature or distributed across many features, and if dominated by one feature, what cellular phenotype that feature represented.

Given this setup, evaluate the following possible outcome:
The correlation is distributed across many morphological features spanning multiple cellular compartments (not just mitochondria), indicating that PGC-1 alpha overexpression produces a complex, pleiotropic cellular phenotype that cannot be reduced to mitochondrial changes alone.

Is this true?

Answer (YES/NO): NO